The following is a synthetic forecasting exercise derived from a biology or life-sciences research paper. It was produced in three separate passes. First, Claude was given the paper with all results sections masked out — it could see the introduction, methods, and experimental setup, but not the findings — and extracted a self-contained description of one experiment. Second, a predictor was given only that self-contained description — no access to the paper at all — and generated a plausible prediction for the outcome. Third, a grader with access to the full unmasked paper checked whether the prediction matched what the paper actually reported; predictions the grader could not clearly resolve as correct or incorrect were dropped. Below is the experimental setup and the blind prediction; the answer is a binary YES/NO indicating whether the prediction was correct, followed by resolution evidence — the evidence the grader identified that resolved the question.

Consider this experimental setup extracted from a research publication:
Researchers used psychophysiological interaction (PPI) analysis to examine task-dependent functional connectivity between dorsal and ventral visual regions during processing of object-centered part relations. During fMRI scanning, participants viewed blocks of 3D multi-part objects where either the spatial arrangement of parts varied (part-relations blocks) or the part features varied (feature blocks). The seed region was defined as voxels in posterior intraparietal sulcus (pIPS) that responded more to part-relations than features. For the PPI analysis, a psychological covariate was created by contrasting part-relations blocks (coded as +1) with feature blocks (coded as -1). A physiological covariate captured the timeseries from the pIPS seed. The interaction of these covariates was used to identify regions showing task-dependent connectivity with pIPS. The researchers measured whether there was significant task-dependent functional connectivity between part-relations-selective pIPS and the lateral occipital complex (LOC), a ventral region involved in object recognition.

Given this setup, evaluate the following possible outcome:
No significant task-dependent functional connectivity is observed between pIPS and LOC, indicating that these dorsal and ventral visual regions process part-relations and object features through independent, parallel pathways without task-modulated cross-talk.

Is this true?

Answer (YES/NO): NO